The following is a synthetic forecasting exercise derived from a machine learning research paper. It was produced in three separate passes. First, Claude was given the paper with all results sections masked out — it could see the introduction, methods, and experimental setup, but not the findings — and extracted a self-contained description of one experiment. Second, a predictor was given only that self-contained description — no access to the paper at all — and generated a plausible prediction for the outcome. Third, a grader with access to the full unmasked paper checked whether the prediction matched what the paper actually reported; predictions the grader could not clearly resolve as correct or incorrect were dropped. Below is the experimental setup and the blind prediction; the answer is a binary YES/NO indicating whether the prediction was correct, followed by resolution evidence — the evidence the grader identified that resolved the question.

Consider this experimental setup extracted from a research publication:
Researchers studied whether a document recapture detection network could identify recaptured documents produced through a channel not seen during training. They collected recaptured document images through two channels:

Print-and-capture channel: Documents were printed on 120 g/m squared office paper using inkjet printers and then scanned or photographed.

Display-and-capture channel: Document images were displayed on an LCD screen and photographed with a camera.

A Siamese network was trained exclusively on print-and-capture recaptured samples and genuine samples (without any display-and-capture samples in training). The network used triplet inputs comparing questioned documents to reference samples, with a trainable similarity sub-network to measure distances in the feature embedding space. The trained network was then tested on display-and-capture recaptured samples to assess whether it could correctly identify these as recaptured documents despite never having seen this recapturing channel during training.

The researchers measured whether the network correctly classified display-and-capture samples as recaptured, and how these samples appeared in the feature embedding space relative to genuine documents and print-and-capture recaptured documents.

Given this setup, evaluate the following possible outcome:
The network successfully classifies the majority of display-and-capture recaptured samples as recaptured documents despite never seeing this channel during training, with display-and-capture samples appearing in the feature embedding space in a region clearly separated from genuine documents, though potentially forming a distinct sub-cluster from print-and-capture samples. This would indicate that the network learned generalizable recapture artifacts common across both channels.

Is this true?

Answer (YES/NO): YES